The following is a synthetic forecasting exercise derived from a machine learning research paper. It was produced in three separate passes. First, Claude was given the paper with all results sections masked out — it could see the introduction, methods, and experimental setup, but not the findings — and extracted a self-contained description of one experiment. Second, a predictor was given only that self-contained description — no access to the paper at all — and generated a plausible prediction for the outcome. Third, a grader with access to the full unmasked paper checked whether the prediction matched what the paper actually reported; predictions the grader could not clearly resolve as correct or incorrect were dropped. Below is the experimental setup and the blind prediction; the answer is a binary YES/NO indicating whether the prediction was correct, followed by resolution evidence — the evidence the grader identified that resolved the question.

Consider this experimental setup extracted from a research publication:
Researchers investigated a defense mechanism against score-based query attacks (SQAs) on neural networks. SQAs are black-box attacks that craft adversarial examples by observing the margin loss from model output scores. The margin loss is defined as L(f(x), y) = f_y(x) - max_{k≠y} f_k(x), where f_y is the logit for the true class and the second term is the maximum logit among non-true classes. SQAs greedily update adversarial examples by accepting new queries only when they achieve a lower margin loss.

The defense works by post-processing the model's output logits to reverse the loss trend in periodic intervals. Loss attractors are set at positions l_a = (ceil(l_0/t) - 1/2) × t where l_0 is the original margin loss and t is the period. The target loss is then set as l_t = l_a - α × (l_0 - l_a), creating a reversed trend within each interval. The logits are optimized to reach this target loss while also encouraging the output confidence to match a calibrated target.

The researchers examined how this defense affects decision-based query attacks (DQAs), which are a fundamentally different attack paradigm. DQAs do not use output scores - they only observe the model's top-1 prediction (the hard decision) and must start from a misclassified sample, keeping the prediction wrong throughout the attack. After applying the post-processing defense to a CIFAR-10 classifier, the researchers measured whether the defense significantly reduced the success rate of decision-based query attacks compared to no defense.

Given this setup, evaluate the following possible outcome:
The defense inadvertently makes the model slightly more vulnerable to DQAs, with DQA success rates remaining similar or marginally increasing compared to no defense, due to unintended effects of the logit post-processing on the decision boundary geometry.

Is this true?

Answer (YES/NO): NO